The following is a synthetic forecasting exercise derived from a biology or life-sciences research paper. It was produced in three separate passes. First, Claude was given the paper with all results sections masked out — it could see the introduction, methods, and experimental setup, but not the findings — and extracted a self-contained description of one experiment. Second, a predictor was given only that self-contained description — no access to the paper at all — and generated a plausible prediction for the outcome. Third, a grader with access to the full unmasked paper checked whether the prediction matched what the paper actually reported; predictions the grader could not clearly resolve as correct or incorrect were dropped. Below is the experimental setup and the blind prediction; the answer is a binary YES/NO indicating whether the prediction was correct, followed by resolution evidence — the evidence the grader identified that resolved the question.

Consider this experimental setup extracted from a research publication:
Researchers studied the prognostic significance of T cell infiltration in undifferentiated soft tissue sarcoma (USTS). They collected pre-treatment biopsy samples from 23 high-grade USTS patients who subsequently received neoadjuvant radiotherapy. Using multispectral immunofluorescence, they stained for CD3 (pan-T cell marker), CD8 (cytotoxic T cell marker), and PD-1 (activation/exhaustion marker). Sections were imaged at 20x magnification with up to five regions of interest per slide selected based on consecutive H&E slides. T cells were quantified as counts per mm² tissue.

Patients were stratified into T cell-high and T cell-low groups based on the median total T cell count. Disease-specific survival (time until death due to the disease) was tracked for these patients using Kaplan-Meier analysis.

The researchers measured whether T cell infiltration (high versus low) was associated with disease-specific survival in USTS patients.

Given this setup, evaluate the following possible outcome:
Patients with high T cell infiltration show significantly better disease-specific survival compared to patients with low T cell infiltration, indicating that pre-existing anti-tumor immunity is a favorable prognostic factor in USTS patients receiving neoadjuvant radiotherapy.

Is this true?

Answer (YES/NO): NO